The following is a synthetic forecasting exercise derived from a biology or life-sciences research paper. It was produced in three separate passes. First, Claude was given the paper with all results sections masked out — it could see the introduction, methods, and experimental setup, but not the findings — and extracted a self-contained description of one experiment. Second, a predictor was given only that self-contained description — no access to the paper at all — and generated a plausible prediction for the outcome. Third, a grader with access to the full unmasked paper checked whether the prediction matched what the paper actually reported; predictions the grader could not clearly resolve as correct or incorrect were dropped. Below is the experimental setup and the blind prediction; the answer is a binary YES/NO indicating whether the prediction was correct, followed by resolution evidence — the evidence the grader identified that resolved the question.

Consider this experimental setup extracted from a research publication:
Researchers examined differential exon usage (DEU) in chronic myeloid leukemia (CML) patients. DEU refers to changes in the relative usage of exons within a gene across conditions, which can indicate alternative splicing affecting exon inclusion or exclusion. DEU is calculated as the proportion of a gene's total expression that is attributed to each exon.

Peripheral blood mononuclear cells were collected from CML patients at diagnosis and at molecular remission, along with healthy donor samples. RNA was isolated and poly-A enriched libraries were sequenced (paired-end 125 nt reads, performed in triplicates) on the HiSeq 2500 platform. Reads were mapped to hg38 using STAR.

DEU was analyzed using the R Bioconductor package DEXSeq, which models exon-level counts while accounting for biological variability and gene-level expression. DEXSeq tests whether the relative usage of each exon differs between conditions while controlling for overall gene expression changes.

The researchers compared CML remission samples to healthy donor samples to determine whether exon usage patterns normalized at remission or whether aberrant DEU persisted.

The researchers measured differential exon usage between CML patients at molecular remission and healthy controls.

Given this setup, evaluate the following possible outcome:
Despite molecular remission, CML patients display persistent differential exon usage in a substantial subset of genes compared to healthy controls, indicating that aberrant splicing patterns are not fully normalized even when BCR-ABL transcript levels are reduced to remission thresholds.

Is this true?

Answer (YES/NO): YES